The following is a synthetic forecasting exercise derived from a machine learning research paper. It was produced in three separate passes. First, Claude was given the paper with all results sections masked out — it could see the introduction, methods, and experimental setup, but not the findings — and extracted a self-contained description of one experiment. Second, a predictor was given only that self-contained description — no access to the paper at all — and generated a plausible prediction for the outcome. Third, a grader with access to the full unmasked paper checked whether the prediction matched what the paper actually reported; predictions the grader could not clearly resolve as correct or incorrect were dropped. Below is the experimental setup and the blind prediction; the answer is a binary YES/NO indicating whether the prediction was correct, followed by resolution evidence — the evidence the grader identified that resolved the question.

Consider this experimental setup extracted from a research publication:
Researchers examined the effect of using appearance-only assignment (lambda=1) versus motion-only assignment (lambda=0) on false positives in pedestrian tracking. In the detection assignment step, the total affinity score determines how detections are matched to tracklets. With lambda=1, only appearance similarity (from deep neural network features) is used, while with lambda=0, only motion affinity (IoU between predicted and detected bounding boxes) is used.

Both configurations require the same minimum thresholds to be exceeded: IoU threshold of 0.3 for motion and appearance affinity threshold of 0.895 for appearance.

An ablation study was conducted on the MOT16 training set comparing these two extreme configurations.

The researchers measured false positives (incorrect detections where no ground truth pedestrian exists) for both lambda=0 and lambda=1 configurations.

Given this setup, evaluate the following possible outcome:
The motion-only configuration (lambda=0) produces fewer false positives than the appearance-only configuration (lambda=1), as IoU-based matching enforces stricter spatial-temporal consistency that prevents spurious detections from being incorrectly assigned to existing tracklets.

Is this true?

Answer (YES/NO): NO